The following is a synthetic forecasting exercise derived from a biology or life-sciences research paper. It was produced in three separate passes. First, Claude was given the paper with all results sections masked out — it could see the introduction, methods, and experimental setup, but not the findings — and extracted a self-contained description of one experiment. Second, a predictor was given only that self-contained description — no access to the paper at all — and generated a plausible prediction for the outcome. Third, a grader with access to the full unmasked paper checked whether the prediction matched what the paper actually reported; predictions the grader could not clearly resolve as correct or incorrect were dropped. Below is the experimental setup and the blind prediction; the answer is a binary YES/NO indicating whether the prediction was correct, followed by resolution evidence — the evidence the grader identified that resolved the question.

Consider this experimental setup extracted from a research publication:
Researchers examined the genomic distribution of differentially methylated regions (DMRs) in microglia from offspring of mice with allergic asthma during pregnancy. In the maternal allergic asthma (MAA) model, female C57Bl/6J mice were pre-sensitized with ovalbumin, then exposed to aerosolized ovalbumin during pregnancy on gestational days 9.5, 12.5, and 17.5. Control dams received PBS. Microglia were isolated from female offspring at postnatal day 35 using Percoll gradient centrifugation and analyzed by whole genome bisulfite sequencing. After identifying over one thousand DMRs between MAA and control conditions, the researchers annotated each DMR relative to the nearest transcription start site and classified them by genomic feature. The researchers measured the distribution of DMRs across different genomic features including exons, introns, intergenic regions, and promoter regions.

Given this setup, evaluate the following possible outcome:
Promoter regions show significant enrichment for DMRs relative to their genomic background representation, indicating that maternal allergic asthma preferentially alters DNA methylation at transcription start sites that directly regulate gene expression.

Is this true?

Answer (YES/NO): NO